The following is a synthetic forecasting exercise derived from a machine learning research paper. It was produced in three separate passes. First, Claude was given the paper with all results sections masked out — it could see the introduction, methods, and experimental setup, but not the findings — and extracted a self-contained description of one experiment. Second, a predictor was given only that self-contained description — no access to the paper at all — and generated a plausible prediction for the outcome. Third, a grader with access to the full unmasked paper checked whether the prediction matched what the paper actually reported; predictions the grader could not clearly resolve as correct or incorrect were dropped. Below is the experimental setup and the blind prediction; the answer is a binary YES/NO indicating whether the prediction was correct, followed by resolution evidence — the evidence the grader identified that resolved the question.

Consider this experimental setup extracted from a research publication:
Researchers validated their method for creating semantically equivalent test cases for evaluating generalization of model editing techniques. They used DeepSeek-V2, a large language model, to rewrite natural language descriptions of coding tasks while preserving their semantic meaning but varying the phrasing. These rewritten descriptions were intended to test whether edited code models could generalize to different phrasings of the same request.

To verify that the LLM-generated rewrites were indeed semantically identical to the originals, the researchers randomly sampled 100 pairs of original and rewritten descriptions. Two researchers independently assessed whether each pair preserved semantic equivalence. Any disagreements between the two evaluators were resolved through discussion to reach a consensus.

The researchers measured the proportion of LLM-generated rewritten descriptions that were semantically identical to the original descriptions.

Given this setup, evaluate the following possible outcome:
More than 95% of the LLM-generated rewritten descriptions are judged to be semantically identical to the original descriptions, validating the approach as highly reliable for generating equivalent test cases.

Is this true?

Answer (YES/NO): NO